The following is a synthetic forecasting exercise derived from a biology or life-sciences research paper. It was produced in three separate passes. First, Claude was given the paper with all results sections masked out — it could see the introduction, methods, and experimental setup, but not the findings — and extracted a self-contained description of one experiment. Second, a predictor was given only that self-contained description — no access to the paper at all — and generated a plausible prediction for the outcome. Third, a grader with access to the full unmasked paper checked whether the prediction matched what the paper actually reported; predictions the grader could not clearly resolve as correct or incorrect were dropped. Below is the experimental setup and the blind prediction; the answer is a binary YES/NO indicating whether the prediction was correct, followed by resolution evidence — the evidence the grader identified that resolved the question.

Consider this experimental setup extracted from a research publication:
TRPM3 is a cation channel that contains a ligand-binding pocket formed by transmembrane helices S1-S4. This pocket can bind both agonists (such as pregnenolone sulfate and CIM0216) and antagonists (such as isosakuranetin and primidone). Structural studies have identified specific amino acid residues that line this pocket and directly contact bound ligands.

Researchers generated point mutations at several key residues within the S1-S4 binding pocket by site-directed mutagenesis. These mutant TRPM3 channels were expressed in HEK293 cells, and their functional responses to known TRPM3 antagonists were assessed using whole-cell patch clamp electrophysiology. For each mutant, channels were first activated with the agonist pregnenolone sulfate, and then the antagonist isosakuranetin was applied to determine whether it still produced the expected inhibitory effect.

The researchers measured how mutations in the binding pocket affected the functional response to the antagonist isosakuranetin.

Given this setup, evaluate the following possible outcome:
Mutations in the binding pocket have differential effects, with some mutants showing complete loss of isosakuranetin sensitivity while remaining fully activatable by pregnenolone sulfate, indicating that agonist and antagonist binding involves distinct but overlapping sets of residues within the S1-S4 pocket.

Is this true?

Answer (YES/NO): YES